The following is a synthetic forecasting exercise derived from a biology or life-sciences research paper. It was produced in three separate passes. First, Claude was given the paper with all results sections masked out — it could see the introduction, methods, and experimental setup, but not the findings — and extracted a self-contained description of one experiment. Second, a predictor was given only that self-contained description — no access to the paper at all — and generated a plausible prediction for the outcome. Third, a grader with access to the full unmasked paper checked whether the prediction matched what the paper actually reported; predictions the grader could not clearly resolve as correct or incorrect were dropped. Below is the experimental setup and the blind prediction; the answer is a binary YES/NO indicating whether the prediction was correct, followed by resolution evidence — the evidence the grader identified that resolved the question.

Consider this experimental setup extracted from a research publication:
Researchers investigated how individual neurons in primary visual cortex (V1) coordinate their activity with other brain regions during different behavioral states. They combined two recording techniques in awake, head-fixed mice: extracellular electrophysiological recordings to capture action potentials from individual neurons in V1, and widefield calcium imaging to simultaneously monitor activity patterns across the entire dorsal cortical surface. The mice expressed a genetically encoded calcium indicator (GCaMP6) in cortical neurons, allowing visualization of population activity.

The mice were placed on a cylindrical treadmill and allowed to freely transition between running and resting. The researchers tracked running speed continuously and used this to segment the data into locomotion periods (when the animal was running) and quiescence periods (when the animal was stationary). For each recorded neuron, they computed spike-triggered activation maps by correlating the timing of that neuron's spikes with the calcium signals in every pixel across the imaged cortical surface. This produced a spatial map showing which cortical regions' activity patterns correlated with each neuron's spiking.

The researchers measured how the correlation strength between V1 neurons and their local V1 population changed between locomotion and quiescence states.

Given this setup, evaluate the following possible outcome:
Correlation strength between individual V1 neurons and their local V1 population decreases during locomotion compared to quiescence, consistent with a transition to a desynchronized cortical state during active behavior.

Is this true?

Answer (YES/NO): NO